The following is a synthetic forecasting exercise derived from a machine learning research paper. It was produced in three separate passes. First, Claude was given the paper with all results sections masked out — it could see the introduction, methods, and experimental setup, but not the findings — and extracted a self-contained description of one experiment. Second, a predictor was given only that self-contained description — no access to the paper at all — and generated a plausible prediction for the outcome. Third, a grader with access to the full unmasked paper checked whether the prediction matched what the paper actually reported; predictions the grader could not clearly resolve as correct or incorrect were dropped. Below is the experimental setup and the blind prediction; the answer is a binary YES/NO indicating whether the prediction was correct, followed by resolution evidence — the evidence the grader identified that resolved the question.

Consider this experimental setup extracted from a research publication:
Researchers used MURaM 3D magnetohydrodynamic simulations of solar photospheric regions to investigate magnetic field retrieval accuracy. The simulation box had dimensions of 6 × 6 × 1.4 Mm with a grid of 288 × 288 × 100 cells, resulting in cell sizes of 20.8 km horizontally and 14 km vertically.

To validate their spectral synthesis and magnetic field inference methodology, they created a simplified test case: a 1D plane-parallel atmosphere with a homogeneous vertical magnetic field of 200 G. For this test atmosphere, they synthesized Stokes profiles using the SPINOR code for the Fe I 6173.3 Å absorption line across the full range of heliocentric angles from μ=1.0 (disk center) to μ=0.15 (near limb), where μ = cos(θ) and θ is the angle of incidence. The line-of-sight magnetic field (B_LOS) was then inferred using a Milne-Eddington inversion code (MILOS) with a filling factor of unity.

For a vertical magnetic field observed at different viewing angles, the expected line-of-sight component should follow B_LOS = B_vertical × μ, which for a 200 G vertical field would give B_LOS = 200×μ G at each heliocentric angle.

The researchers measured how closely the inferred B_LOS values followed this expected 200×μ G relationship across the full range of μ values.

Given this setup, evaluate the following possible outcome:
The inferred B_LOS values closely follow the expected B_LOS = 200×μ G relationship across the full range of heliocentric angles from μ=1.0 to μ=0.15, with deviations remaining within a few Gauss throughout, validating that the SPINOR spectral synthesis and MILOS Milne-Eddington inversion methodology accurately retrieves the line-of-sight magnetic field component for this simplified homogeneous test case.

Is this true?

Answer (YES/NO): YES